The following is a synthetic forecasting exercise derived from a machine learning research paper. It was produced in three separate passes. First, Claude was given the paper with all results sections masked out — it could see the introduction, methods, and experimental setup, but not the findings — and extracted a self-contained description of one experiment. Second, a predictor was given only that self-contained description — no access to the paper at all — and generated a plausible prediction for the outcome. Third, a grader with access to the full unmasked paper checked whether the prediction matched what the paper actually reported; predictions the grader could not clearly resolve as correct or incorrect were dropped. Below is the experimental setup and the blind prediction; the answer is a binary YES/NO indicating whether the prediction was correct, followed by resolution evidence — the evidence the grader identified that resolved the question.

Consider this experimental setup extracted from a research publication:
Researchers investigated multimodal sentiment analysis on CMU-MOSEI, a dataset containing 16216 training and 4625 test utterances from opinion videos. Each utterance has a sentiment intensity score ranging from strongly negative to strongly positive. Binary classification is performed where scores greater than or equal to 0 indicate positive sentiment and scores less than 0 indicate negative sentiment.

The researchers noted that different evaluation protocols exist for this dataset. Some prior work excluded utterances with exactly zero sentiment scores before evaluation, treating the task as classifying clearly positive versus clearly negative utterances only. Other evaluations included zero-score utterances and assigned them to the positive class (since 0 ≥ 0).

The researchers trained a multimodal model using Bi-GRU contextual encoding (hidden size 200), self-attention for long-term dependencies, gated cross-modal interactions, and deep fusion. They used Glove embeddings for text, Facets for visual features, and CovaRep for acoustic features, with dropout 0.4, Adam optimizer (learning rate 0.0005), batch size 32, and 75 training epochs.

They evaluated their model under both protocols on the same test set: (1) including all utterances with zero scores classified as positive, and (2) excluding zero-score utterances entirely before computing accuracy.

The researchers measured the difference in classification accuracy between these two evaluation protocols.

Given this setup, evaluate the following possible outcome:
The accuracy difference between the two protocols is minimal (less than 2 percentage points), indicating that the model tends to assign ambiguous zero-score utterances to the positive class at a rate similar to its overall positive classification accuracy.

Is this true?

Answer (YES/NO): NO